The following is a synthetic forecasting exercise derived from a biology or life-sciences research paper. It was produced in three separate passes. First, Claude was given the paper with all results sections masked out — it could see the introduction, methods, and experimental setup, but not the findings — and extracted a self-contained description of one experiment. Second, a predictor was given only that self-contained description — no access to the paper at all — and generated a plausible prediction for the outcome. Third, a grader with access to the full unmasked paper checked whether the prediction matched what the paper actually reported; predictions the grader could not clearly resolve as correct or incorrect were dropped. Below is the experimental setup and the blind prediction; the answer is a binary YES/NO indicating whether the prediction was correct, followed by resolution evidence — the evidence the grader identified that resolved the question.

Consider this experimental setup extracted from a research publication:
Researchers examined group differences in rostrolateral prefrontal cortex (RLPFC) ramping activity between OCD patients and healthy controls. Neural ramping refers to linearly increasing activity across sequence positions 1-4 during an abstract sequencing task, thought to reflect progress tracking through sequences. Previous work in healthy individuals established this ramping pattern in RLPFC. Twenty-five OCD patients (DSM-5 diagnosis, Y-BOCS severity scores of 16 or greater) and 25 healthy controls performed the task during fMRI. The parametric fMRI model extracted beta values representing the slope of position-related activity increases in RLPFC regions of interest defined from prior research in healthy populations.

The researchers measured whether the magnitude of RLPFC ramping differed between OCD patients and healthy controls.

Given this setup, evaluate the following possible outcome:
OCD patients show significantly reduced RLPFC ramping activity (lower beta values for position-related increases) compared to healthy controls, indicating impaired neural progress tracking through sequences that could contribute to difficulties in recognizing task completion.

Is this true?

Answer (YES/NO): NO